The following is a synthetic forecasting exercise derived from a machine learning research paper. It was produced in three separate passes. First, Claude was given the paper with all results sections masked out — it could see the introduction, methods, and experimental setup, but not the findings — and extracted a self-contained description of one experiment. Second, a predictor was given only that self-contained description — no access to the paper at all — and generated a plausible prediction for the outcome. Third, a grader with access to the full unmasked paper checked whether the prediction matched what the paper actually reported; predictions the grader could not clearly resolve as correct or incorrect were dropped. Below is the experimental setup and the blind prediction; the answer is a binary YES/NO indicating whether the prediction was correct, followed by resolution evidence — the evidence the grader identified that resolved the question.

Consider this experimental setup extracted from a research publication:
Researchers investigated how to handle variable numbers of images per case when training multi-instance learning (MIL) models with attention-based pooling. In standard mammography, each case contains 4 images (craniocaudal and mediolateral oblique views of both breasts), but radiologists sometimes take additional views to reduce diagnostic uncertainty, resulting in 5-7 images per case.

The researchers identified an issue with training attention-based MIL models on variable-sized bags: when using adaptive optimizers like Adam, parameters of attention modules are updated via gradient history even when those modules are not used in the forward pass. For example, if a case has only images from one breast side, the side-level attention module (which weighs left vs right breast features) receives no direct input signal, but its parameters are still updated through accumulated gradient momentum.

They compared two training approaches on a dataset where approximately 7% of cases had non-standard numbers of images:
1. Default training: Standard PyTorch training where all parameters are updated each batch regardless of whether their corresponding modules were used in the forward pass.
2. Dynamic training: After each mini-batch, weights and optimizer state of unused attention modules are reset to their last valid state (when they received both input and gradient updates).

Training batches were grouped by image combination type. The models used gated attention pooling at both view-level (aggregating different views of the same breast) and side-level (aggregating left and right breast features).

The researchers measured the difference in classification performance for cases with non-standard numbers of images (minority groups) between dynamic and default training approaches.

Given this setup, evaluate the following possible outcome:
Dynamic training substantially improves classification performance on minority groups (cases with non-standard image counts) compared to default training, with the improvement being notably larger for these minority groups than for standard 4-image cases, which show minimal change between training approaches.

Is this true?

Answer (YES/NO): NO